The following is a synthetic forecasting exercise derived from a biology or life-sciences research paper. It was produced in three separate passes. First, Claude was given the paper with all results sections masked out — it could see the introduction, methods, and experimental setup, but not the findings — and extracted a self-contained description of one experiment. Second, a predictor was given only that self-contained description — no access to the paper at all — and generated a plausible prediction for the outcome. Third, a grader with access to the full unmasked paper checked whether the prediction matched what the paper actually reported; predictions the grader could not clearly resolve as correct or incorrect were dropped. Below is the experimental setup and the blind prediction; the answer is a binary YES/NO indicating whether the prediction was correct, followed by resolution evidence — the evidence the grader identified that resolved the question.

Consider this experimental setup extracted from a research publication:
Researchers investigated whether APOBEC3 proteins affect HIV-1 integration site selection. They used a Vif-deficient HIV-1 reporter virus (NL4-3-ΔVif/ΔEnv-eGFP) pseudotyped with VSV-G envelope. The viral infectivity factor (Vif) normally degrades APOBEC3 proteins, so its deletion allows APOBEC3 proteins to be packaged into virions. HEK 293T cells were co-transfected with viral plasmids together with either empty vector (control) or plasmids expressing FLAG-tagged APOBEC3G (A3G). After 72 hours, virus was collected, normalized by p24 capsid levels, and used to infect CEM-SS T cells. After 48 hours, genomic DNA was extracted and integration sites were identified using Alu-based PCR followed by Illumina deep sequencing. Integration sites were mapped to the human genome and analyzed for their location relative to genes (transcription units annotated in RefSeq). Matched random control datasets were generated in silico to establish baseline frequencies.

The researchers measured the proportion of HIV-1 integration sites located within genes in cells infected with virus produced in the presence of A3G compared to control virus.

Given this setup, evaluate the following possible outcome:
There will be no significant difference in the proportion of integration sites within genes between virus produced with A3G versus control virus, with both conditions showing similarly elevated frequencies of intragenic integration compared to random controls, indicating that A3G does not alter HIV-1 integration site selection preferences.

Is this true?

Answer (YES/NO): NO